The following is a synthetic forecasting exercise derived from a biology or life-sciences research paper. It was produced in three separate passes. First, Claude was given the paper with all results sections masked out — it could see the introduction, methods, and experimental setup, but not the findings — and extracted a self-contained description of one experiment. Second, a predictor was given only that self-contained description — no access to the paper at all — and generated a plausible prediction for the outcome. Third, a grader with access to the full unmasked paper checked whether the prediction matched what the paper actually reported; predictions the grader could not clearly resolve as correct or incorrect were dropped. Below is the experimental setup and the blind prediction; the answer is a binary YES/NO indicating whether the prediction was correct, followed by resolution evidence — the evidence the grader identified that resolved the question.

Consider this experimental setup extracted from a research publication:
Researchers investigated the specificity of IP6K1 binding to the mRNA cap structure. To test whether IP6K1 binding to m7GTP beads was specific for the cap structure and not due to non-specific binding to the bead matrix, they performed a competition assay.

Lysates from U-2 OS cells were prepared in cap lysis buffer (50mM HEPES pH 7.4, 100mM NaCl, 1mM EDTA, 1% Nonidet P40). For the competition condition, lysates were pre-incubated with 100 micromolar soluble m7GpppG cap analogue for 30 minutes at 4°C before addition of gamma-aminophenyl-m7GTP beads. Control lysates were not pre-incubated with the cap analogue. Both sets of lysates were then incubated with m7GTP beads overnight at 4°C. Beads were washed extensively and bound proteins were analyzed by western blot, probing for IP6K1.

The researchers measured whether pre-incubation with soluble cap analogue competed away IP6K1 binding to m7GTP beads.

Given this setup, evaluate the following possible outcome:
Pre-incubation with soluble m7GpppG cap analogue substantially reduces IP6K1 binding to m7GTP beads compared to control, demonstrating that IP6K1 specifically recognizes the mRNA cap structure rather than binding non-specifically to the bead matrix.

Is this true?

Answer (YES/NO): YES